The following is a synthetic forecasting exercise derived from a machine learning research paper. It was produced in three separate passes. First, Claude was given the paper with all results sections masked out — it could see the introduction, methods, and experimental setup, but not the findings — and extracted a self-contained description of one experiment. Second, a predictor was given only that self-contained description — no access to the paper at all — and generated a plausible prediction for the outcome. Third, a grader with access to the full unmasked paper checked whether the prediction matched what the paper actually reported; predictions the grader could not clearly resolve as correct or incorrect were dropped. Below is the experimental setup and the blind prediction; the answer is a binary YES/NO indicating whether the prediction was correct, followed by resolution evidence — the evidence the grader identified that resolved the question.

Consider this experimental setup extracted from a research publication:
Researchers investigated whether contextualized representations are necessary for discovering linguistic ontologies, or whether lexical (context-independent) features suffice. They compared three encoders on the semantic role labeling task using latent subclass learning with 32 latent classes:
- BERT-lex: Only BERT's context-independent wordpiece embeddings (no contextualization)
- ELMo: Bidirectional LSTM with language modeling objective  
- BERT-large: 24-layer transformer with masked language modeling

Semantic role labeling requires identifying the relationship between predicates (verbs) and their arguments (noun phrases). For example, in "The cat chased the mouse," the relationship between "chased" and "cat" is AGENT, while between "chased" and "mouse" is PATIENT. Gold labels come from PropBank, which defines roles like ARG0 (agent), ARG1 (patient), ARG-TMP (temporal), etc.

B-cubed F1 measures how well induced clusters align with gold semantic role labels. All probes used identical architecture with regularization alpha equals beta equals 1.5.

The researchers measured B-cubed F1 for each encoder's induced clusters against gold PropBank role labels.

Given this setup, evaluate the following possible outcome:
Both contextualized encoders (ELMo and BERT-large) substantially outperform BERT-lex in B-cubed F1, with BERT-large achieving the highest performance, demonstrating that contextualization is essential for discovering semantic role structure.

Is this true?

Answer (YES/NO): NO